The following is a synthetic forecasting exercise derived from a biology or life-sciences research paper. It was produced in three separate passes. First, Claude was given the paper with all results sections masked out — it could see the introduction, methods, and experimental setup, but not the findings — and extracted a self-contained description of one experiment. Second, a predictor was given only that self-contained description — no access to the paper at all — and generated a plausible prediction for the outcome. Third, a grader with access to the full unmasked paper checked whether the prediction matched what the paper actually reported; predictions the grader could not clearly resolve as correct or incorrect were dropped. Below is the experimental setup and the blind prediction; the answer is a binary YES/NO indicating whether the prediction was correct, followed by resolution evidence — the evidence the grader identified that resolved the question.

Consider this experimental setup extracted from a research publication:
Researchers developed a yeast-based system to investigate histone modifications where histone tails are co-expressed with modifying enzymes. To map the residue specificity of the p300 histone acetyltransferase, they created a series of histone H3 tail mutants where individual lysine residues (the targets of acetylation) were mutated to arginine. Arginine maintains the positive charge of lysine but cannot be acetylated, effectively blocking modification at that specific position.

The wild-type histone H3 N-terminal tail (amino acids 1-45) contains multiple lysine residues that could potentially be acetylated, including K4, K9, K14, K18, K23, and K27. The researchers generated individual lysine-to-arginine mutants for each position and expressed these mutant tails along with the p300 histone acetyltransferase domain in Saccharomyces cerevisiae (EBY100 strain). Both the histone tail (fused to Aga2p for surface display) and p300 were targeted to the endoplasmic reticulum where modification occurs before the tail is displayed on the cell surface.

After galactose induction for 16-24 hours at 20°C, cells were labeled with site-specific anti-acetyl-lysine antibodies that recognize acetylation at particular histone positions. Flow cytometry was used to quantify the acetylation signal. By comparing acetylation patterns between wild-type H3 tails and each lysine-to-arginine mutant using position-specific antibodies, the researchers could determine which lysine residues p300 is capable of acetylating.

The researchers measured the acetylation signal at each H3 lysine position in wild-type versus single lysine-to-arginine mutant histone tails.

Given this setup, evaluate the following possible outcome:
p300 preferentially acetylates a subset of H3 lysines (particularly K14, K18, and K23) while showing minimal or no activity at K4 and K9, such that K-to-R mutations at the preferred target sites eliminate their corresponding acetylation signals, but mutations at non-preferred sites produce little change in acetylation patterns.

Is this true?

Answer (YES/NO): NO